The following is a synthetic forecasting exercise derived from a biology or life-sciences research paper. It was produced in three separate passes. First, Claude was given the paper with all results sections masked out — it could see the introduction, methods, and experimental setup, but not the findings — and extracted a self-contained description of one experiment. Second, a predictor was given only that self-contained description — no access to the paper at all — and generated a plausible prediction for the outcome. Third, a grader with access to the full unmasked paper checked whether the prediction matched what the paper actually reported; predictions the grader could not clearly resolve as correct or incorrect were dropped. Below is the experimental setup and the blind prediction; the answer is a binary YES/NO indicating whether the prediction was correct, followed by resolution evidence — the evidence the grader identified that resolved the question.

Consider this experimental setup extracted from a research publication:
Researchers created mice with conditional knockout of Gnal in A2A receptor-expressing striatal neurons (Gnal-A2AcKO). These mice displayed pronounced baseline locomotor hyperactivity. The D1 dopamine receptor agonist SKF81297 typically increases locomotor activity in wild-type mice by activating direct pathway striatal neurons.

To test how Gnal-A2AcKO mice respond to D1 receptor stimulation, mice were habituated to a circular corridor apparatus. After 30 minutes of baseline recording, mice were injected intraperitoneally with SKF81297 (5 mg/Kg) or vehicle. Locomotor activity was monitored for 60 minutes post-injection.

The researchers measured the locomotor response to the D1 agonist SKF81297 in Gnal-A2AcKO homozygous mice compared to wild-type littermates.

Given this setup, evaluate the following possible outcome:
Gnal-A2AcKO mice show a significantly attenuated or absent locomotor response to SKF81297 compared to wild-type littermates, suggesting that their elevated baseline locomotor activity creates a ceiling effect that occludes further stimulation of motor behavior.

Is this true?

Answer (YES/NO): NO